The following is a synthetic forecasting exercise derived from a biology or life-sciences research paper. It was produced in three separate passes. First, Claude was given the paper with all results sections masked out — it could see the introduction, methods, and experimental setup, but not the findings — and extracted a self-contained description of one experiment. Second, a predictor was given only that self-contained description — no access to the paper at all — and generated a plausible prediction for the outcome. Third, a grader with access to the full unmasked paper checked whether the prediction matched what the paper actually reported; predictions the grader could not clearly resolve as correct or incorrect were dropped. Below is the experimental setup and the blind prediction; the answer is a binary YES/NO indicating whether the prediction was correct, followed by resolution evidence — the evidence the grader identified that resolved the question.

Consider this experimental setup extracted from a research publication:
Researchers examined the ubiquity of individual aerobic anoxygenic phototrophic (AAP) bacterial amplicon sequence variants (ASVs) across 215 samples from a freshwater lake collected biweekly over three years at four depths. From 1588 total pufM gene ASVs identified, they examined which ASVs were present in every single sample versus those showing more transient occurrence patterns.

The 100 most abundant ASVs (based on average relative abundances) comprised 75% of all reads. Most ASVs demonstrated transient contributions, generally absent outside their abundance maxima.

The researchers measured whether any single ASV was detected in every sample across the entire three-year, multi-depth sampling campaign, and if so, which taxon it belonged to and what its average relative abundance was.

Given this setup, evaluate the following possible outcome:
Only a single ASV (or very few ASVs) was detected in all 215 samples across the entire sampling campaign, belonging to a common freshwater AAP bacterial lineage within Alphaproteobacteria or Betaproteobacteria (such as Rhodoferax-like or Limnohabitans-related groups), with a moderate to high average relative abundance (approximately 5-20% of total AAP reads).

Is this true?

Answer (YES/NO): NO